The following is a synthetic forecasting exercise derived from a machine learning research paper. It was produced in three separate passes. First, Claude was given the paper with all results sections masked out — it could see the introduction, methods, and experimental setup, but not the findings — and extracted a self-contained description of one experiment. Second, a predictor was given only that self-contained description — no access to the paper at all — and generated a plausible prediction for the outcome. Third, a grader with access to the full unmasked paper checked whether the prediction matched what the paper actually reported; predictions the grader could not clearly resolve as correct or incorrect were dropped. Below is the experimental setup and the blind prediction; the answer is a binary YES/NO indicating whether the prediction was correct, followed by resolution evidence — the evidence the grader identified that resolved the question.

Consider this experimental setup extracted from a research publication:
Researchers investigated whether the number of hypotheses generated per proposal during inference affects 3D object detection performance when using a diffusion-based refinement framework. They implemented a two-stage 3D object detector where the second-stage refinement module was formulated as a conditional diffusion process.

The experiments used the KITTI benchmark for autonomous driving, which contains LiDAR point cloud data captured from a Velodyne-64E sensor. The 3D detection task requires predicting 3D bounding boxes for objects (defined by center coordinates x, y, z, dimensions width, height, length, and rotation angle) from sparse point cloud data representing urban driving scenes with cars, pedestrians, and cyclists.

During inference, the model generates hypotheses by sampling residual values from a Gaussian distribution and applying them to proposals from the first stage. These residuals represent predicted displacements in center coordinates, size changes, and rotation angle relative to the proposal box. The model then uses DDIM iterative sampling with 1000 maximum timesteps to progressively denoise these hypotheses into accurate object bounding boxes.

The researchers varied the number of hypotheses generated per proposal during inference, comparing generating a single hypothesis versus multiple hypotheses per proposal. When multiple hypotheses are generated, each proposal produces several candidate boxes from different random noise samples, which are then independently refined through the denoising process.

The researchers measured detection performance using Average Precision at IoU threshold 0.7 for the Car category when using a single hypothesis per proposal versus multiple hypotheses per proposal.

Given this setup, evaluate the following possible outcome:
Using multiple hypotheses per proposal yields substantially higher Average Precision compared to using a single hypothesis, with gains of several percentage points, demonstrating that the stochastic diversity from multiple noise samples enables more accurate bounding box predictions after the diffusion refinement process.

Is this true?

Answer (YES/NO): NO